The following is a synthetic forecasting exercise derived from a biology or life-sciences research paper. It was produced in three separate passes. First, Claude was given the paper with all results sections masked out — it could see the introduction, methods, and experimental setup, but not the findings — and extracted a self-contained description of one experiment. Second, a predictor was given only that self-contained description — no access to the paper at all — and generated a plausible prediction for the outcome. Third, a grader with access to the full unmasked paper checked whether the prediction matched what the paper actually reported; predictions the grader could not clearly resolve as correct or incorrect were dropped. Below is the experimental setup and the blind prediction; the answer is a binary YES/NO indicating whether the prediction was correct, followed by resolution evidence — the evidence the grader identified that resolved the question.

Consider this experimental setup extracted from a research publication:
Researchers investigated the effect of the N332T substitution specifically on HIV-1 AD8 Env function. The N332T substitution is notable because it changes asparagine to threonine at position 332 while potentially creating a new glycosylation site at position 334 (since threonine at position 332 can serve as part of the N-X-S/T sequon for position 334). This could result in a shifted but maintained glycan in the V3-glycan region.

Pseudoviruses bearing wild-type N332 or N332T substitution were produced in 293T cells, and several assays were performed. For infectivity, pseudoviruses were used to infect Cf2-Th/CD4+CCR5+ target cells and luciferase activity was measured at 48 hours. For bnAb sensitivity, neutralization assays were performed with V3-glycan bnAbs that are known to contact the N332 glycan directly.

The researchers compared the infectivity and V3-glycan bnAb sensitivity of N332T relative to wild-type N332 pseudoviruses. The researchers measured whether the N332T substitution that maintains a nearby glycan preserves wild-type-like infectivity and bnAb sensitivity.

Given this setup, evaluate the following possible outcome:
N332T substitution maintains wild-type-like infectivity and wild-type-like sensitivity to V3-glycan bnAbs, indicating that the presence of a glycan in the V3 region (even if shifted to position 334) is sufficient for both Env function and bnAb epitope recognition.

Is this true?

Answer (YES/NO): NO